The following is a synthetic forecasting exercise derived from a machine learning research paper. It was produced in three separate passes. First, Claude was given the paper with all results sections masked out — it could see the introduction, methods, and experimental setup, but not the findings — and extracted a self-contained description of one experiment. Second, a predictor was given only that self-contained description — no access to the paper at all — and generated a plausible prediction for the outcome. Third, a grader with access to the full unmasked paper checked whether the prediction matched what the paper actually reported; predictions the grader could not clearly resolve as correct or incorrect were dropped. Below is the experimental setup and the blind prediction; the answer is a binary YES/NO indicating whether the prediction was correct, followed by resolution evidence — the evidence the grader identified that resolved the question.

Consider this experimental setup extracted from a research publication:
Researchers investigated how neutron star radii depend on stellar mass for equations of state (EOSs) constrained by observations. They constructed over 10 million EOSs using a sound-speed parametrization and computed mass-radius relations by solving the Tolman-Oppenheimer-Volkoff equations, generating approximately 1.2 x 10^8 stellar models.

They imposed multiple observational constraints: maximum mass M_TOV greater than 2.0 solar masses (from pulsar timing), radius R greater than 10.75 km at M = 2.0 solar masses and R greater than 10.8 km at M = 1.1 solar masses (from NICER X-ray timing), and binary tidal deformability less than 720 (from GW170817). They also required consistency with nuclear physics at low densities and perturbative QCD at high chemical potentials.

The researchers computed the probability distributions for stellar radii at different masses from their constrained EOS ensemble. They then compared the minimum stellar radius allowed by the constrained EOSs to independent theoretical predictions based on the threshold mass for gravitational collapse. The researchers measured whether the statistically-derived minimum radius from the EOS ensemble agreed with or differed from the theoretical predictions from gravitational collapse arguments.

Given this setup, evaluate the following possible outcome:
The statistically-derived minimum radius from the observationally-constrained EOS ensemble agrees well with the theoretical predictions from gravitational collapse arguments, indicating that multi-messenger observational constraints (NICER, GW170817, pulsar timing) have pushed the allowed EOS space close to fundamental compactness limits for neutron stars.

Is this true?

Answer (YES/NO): YES